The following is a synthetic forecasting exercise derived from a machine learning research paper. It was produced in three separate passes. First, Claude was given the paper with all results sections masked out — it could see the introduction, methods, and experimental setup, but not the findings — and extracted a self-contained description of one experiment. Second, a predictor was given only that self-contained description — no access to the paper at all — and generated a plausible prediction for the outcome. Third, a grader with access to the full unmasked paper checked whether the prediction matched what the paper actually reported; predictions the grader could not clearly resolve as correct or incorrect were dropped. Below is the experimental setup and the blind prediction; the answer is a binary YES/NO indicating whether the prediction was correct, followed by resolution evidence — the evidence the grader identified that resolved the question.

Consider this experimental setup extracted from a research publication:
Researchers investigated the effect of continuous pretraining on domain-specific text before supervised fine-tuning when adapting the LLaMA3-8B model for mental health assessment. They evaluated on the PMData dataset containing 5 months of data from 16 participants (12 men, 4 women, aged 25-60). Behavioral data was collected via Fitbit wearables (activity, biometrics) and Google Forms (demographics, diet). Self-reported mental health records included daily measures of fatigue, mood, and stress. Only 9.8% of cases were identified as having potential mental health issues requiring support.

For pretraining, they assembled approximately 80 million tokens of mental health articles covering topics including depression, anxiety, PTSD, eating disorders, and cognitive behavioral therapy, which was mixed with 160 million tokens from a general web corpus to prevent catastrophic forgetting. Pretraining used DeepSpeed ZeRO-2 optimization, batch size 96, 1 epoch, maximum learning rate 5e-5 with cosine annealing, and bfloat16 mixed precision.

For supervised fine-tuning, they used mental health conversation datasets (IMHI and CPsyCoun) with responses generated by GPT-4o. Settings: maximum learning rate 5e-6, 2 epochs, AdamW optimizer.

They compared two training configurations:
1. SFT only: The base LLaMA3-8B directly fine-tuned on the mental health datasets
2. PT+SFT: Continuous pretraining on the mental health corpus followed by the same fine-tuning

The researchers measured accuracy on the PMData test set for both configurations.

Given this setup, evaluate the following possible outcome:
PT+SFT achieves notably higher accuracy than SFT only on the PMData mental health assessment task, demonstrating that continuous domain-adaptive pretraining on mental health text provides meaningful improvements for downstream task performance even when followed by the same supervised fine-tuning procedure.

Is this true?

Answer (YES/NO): YES